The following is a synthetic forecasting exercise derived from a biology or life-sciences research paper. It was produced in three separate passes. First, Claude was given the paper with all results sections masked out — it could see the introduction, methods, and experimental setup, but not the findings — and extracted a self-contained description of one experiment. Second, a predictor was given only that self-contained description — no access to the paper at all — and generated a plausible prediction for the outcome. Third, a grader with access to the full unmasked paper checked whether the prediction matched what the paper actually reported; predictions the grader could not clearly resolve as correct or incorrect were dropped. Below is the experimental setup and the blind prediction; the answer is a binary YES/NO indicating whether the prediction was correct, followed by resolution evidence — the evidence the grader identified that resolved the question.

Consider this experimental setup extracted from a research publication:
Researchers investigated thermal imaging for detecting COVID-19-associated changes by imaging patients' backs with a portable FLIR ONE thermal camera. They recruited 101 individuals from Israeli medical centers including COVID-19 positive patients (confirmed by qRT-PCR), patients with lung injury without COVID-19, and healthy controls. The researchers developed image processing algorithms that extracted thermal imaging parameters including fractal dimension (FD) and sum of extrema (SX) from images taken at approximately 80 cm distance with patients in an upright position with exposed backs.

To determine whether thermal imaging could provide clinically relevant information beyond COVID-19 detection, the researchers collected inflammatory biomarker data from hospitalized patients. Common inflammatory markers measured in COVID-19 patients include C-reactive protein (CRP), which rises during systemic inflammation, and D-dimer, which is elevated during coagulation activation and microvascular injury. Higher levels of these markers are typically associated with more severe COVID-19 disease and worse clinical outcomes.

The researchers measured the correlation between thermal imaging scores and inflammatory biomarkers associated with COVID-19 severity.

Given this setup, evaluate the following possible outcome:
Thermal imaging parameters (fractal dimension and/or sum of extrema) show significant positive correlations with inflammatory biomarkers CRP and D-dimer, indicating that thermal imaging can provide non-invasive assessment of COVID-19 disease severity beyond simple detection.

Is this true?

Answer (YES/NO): NO